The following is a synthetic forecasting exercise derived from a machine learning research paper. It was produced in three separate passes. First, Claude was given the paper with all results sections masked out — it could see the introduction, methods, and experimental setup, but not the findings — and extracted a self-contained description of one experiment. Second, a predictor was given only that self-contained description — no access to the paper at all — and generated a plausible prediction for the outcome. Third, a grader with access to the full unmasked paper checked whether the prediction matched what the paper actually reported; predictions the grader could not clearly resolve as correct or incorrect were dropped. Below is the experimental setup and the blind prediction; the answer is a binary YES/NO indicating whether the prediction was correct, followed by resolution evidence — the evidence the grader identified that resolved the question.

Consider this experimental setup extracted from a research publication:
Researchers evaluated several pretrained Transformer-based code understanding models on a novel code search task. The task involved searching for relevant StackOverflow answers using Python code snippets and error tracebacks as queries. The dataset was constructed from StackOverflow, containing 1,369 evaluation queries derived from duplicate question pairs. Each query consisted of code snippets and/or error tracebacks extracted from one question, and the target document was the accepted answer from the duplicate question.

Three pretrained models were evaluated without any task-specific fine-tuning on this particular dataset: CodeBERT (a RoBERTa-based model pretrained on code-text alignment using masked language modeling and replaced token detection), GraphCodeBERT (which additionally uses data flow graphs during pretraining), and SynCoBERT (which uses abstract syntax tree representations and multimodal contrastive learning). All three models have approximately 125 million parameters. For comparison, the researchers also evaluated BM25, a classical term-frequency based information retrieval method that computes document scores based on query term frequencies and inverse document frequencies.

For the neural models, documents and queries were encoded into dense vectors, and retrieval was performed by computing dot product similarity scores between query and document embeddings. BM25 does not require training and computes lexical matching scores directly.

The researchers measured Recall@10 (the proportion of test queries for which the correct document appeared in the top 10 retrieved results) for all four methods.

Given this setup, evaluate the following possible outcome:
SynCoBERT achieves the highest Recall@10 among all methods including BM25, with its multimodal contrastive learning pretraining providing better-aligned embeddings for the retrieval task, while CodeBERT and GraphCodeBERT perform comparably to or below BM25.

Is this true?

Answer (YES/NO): NO